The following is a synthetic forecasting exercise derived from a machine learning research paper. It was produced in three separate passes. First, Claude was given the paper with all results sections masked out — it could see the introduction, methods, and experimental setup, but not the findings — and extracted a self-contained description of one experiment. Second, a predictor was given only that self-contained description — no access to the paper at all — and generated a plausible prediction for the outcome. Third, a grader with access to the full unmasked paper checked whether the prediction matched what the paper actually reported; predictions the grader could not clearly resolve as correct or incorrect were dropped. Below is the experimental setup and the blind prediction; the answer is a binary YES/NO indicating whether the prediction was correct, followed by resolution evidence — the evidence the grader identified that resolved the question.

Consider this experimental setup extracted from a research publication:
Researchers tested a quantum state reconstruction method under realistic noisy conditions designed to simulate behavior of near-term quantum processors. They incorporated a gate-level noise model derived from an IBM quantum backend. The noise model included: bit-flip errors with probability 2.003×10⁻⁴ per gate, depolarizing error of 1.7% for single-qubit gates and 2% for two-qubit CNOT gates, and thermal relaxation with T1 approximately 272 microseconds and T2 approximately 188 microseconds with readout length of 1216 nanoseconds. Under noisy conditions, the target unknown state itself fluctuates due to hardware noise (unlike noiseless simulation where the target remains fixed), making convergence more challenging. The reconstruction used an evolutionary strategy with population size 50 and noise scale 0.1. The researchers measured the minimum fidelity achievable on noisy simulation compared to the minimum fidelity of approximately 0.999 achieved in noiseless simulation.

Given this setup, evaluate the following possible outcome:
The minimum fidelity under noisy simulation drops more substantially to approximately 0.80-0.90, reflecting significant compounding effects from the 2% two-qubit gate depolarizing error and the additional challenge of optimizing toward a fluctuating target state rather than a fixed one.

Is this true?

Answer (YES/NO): NO